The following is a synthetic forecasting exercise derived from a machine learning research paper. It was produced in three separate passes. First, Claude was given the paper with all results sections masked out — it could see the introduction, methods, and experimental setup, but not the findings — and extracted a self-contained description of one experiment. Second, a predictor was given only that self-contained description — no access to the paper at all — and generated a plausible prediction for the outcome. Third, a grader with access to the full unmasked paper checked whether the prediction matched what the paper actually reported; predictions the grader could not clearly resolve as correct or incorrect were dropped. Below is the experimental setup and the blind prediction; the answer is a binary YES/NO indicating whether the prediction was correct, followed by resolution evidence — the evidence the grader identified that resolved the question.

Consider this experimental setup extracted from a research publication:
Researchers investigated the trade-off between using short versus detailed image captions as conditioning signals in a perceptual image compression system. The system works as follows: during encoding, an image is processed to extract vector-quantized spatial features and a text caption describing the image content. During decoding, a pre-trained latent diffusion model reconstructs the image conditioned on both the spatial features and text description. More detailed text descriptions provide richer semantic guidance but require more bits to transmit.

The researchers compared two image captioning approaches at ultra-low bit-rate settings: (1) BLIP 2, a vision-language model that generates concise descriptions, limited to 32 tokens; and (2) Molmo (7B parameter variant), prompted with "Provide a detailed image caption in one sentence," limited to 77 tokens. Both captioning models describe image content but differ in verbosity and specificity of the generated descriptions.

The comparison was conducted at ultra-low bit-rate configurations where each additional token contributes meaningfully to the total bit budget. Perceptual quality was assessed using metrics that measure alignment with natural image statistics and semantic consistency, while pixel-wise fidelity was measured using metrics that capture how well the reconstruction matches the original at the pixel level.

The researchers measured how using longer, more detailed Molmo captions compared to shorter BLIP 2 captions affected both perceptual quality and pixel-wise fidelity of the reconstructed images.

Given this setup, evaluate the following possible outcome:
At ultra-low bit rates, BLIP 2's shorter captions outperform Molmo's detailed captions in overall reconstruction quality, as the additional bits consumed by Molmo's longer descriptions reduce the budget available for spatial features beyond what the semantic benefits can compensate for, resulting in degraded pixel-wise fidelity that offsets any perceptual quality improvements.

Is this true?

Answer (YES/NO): NO